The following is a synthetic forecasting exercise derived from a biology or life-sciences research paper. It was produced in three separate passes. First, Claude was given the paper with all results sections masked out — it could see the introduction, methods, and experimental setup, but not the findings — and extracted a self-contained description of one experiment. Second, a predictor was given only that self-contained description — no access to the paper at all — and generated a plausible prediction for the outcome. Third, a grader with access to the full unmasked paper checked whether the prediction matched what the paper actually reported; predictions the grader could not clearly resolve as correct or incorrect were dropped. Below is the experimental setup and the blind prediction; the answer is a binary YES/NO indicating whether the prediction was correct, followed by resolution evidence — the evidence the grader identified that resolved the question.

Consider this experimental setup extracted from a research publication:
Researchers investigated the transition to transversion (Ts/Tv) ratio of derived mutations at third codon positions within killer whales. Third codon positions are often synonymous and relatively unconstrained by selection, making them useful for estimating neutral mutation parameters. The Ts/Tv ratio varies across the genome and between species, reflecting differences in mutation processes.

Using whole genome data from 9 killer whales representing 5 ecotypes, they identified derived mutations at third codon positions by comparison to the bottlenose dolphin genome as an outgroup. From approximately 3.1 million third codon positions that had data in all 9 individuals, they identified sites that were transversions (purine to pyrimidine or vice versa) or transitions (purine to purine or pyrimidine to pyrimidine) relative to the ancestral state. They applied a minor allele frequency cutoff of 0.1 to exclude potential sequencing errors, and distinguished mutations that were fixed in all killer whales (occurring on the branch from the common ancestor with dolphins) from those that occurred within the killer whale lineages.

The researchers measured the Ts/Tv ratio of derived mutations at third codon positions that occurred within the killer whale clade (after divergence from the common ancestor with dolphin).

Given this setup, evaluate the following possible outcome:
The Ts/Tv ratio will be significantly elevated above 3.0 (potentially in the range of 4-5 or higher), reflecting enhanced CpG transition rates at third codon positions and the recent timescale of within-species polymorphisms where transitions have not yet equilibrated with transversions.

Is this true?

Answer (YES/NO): NO